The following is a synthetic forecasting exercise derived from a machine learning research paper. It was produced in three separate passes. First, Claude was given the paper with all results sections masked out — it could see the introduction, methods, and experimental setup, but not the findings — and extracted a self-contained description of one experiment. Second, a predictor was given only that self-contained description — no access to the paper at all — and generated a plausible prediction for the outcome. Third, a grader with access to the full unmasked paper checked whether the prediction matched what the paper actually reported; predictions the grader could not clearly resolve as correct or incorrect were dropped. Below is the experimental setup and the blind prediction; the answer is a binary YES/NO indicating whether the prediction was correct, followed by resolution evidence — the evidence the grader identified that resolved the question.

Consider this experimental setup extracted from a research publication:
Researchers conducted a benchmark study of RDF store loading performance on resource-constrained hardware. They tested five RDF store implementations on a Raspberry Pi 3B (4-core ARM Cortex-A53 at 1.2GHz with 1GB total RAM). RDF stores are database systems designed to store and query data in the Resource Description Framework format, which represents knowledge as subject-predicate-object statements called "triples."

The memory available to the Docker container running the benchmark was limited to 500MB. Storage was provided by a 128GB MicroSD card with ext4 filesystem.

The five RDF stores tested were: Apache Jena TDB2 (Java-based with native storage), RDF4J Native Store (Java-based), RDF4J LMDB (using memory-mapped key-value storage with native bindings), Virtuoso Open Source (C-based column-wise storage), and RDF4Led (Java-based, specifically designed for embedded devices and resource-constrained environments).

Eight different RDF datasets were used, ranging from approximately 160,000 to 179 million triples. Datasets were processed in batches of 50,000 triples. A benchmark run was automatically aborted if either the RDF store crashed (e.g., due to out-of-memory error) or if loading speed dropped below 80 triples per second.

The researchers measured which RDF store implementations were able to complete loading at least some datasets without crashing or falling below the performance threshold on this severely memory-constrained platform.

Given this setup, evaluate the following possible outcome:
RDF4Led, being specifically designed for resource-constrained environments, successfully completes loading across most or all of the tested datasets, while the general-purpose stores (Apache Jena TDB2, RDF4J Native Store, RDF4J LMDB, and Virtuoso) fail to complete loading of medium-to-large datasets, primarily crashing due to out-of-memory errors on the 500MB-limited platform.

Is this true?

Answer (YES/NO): NO